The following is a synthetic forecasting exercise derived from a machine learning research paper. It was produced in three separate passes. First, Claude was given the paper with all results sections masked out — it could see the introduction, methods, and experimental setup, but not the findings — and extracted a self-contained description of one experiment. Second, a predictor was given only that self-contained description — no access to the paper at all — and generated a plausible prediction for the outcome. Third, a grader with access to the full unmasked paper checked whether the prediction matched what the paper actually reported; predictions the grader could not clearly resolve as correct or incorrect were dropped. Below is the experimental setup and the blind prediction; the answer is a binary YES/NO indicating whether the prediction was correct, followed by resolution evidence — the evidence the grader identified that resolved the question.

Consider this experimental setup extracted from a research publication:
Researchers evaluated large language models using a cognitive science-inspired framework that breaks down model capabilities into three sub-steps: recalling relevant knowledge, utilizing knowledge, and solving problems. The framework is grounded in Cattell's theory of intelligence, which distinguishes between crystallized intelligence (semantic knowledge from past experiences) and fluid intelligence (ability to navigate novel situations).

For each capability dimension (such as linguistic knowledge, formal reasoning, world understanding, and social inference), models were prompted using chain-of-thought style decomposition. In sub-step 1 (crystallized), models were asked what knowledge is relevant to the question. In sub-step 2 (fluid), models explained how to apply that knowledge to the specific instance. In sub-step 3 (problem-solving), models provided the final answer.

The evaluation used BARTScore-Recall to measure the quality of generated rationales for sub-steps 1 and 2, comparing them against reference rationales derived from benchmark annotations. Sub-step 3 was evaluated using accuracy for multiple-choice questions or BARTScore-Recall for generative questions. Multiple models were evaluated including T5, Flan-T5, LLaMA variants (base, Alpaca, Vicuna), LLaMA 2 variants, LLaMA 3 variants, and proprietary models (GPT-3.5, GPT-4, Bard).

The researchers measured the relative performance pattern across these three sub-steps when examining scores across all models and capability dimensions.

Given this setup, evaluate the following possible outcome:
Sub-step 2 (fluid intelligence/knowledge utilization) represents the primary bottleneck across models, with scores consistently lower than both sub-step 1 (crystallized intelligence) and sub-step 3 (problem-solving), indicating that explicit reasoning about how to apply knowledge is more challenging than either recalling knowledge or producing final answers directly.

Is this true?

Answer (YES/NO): YES